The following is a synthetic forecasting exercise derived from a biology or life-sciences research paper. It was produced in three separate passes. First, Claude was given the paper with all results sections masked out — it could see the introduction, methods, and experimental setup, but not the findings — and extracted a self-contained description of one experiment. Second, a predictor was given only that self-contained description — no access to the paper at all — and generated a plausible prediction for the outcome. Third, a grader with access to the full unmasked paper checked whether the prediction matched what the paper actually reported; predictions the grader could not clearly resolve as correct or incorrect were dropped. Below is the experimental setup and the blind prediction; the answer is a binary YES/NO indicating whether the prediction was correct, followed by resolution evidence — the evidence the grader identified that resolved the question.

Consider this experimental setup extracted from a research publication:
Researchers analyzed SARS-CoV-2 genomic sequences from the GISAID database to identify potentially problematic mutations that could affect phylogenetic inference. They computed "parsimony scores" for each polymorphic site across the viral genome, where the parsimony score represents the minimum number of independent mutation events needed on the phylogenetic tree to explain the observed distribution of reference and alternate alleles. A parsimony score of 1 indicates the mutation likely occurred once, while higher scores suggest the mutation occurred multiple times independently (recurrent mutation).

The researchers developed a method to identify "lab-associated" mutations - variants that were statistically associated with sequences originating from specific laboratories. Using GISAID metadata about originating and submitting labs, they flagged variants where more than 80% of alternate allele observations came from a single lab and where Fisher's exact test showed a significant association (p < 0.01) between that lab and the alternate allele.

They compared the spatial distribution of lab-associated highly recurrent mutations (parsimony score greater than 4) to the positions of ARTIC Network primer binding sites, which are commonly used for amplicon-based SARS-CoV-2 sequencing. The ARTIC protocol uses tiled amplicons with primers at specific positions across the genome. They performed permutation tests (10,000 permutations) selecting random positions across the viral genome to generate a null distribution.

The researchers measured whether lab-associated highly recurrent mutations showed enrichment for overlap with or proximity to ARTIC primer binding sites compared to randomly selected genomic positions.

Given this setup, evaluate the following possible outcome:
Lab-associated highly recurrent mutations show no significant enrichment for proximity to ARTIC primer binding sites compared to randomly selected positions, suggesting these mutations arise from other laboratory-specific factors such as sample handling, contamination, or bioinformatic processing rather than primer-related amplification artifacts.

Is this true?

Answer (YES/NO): NO